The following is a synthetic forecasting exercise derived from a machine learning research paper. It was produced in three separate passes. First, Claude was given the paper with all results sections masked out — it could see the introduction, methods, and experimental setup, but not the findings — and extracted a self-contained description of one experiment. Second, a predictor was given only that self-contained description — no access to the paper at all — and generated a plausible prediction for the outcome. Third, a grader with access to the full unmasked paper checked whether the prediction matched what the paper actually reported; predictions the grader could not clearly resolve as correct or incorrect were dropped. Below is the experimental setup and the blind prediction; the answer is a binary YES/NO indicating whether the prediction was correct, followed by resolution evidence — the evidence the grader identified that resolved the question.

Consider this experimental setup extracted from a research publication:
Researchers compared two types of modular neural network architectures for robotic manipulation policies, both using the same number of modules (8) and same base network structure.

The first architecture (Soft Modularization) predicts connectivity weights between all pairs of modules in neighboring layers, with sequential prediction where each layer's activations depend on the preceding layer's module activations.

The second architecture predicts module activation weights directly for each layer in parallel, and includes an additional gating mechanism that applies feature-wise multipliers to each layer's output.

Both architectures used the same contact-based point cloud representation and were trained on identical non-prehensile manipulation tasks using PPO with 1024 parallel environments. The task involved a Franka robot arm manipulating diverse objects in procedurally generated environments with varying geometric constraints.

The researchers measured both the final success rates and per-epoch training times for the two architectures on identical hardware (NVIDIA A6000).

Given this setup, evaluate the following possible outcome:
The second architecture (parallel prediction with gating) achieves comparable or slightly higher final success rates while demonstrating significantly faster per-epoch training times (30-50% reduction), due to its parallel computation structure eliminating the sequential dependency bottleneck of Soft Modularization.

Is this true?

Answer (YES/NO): NO